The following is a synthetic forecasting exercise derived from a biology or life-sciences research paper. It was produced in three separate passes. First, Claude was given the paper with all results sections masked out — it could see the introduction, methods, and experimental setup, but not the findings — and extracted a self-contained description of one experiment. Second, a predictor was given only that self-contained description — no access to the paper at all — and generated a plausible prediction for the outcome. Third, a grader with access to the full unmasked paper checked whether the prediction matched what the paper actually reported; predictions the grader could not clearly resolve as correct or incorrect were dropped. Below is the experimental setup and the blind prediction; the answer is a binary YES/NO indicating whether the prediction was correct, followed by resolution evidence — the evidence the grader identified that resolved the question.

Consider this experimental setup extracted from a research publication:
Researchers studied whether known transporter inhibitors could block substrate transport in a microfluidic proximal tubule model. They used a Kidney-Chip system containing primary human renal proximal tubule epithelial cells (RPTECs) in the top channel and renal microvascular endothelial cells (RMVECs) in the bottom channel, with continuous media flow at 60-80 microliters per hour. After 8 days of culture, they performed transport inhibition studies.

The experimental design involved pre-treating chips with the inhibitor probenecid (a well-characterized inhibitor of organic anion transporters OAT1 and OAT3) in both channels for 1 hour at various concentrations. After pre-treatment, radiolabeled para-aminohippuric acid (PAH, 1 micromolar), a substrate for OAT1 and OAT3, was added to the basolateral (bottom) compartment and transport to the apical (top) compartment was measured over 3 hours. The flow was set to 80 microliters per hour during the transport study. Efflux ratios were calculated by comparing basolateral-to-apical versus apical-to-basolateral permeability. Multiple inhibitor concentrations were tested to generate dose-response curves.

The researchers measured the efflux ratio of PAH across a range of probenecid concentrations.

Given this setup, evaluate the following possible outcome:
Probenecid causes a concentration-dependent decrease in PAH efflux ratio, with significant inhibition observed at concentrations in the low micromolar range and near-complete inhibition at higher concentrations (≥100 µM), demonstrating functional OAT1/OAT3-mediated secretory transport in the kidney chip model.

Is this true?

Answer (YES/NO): YES